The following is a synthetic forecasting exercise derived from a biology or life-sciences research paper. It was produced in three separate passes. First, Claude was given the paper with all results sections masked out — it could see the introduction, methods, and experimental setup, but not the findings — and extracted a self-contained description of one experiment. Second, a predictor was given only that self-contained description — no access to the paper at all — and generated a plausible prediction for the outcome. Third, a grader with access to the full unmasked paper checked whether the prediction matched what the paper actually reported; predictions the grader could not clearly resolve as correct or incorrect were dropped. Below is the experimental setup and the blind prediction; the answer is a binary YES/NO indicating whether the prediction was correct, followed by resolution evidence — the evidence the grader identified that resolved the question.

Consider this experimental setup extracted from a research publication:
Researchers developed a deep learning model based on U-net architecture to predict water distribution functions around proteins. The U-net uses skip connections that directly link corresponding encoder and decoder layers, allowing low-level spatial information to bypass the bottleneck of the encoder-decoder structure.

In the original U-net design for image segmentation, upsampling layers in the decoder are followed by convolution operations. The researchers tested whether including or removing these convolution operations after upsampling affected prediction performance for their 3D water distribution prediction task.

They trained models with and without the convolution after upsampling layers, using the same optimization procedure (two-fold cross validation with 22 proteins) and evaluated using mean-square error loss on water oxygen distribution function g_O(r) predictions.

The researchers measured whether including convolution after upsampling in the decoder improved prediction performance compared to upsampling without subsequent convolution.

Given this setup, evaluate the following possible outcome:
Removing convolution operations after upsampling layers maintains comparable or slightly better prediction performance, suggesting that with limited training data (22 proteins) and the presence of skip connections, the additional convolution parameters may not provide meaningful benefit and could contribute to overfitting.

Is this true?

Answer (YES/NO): YES